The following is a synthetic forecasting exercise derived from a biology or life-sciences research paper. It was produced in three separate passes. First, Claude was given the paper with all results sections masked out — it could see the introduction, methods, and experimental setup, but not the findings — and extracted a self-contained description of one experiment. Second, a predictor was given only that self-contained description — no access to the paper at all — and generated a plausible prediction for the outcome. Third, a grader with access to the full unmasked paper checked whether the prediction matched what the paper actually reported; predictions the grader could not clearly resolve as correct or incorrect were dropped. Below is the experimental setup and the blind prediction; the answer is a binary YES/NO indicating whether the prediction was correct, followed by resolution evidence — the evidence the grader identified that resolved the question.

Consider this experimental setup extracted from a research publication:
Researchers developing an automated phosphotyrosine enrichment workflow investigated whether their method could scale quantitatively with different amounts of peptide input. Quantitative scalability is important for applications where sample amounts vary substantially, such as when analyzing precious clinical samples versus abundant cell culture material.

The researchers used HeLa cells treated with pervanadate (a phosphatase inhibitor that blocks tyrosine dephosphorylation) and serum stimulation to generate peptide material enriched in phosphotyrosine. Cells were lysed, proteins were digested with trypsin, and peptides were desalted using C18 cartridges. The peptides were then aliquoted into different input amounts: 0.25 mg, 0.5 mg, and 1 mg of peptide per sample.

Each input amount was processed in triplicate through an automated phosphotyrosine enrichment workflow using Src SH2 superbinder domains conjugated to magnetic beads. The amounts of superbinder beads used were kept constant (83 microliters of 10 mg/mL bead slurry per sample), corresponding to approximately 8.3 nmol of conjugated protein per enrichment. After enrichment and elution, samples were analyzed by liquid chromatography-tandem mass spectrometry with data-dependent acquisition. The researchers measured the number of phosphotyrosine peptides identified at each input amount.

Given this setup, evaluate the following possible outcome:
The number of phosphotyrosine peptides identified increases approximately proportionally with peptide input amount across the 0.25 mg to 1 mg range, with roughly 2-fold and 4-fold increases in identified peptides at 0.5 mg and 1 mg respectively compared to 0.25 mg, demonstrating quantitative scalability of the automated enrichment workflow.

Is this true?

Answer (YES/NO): NO